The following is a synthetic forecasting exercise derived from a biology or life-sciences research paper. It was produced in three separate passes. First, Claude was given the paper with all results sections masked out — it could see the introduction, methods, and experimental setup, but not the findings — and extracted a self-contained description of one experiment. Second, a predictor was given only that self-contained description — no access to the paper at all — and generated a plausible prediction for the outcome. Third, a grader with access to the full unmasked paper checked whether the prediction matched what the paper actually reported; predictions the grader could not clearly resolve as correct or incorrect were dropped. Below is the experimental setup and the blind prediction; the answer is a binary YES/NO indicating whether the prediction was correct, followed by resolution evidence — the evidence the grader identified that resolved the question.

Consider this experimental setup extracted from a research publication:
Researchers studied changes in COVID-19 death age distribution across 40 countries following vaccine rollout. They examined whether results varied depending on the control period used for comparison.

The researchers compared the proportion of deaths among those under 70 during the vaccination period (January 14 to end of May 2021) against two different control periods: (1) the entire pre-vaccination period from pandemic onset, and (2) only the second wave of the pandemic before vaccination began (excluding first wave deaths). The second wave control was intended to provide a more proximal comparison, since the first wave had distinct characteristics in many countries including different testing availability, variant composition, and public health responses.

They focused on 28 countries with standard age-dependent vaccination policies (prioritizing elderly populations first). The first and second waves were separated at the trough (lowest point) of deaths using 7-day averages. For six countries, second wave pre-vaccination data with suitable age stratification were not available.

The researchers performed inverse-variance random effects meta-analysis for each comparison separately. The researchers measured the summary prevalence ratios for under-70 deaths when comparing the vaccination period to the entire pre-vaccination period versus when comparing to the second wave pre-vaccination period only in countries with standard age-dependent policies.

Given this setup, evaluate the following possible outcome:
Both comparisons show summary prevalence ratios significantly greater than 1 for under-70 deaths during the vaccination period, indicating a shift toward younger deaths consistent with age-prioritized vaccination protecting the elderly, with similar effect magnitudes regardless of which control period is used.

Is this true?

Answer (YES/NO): YES